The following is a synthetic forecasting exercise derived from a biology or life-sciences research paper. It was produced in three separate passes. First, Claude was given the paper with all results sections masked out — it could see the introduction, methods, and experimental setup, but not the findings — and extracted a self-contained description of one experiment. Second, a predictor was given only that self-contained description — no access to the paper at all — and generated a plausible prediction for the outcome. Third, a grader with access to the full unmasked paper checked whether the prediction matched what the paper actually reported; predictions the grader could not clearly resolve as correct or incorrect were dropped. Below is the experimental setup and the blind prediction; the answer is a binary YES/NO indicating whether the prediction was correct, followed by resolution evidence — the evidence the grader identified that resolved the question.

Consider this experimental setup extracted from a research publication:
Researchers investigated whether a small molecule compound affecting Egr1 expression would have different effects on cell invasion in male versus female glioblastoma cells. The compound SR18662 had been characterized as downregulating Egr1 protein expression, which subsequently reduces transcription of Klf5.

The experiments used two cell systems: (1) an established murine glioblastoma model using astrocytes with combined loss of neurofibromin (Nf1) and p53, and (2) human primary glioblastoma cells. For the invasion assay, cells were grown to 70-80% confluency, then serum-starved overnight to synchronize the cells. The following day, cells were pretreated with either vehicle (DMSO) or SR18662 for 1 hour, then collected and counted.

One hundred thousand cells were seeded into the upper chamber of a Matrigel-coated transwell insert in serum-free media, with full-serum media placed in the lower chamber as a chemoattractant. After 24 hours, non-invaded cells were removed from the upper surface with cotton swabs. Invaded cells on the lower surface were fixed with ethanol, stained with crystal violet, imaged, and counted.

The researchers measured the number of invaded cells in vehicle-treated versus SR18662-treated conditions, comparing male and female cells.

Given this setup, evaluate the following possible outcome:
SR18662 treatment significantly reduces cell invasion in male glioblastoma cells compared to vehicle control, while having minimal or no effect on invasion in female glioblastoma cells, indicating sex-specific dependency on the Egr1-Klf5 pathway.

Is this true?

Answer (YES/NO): YES